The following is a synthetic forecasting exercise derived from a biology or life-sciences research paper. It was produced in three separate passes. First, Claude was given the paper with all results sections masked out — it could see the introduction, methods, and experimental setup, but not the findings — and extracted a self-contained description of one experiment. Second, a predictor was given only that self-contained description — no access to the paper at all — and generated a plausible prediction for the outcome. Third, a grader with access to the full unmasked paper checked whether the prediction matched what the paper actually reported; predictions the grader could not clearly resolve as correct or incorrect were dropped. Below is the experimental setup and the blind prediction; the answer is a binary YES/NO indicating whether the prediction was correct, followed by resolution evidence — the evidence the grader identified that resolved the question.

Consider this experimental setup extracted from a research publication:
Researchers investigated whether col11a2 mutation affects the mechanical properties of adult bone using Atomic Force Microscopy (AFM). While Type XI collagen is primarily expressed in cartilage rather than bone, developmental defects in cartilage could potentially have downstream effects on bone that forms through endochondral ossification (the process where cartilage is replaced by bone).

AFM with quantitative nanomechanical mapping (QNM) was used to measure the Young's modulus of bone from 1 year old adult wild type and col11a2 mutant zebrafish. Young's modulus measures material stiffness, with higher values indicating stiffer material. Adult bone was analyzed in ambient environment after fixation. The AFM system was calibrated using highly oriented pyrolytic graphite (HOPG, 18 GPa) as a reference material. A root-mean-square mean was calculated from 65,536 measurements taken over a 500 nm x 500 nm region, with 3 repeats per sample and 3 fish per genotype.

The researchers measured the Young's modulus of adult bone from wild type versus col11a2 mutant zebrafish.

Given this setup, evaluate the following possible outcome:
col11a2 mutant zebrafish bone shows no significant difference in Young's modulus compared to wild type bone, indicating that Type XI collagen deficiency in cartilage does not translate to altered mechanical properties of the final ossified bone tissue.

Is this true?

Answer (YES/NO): NO